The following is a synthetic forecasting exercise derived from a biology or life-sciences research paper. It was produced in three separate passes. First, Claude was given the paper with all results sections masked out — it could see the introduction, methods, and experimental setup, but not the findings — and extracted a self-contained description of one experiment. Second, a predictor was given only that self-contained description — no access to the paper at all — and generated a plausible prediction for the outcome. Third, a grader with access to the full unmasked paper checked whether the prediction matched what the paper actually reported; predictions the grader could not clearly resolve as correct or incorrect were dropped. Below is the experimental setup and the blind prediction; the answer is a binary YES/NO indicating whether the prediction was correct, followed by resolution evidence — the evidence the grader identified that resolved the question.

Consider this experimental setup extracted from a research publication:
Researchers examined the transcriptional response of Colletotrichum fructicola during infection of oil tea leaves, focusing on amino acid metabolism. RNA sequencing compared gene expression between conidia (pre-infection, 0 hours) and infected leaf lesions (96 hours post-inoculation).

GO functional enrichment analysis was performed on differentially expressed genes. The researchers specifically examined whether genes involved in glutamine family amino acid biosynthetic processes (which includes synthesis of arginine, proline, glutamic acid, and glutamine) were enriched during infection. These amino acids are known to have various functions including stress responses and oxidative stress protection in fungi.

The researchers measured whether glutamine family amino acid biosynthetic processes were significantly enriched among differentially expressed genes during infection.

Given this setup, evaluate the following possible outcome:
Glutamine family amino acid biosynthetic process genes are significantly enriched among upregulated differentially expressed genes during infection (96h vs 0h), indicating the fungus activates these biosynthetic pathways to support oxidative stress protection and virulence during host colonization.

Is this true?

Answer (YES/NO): NO